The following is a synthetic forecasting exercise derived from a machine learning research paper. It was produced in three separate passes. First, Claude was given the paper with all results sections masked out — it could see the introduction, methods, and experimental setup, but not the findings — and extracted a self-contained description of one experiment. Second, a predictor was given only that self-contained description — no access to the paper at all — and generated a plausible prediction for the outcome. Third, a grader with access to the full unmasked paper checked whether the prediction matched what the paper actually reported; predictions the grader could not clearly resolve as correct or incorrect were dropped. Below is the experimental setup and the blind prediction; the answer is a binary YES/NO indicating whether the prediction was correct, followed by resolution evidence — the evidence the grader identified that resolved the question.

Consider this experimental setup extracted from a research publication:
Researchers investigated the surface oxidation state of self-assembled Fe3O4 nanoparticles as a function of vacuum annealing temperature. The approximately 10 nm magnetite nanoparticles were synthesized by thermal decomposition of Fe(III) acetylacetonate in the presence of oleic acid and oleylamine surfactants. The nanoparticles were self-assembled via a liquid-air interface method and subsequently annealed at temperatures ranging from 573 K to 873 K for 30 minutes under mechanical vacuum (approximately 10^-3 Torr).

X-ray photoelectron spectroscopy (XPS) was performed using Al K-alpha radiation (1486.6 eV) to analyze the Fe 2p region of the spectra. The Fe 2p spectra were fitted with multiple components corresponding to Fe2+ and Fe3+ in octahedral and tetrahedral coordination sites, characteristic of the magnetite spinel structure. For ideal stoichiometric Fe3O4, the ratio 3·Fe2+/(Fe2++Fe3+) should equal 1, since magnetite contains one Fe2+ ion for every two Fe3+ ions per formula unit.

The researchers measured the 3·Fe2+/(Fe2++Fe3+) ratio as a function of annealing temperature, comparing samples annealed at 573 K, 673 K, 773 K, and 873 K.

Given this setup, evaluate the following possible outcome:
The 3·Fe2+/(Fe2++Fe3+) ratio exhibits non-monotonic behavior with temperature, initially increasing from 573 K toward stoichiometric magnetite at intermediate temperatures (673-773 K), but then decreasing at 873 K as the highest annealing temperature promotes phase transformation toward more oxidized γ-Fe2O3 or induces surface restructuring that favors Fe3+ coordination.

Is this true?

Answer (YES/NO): NO